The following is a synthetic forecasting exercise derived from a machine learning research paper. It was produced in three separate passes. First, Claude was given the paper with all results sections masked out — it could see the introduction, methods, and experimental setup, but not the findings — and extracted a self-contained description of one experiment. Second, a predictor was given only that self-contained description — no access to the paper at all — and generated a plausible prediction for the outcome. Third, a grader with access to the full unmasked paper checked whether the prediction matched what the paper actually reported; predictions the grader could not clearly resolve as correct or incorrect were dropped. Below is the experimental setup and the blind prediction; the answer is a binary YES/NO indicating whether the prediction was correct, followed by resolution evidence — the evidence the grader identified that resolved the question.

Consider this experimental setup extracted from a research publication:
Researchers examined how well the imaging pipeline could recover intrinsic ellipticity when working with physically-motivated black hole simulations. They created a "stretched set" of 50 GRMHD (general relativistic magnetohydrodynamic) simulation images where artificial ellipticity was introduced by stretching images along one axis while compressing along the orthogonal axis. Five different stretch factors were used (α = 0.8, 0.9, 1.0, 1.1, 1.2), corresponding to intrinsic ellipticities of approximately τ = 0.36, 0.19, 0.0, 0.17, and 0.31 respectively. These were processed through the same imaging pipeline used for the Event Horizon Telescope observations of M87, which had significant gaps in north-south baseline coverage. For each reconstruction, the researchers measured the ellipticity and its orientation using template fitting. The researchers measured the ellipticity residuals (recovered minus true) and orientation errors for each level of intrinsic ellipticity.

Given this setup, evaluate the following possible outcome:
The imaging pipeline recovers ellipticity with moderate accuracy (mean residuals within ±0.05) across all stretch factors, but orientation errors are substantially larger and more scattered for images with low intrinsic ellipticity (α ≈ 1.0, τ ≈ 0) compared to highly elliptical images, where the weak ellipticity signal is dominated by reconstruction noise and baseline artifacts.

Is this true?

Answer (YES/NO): NO